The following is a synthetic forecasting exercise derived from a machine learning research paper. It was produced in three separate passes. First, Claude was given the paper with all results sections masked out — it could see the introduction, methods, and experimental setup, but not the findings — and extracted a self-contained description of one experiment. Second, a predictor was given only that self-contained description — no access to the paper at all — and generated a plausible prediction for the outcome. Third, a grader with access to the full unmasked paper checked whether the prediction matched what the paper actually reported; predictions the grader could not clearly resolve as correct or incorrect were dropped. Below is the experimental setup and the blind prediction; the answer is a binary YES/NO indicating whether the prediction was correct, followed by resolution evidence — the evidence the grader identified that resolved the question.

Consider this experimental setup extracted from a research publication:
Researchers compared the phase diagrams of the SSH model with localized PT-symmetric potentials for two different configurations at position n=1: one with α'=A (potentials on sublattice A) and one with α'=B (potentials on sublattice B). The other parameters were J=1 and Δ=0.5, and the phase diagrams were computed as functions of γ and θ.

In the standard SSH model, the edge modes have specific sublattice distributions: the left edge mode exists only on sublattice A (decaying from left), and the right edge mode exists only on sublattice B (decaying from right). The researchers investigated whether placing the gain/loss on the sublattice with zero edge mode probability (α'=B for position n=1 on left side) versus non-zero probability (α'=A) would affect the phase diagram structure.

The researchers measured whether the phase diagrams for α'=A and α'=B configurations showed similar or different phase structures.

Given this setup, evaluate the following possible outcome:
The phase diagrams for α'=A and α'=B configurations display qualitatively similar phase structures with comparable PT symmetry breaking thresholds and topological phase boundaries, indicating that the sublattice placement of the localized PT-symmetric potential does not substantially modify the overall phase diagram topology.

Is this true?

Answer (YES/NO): NO